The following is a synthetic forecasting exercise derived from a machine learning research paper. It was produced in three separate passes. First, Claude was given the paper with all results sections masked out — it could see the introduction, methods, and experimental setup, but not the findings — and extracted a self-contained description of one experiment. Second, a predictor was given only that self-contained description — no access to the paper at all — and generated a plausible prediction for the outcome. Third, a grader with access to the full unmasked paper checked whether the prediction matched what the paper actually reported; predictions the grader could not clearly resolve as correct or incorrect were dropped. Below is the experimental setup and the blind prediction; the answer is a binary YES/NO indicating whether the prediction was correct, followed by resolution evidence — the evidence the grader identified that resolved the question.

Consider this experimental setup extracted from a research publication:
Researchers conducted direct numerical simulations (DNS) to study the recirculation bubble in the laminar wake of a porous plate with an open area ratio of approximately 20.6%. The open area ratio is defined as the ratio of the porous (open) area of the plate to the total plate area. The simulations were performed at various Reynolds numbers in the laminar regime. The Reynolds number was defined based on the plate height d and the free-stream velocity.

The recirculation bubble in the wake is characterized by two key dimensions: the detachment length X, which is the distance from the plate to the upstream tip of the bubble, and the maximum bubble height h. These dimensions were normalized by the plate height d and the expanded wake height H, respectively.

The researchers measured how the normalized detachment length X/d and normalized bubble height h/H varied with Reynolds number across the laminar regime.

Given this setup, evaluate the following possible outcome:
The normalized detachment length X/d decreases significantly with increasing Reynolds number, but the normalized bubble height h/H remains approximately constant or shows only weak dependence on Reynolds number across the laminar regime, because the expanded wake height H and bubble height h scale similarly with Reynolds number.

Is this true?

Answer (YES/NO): NO